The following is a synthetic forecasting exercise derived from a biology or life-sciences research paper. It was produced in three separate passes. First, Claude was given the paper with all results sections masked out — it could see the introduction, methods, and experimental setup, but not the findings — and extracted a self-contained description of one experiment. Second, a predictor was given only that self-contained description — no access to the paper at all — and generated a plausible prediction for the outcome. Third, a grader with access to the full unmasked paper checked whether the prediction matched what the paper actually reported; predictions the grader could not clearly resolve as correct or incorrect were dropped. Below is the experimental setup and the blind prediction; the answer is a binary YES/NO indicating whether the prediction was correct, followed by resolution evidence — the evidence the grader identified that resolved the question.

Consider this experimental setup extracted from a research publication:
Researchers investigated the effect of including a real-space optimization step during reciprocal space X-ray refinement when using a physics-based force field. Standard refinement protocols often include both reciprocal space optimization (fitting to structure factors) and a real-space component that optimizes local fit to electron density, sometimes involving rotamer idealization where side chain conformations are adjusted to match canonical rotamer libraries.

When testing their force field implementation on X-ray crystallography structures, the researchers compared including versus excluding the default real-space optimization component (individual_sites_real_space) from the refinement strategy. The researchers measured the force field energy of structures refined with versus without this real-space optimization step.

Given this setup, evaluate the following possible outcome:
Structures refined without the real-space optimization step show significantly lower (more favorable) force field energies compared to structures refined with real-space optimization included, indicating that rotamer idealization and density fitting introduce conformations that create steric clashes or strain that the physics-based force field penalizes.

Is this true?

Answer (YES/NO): YES